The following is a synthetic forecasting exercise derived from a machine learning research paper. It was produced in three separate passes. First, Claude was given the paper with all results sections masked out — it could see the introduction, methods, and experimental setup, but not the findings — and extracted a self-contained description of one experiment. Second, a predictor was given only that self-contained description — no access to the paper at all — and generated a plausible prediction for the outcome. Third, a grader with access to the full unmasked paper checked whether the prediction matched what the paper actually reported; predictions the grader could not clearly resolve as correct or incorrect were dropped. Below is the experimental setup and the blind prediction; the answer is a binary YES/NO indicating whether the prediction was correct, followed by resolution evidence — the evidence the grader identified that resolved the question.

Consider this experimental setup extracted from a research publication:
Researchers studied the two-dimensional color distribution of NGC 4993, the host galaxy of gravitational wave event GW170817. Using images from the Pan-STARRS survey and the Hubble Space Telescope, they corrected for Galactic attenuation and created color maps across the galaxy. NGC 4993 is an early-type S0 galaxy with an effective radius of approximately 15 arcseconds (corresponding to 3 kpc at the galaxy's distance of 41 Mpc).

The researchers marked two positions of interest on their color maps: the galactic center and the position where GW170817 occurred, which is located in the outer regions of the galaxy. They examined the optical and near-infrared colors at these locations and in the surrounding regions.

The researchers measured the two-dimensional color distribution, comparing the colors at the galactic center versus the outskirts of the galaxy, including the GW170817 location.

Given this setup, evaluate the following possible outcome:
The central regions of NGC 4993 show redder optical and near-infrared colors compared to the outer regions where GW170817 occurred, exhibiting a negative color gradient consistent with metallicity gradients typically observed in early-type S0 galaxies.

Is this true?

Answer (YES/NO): NO